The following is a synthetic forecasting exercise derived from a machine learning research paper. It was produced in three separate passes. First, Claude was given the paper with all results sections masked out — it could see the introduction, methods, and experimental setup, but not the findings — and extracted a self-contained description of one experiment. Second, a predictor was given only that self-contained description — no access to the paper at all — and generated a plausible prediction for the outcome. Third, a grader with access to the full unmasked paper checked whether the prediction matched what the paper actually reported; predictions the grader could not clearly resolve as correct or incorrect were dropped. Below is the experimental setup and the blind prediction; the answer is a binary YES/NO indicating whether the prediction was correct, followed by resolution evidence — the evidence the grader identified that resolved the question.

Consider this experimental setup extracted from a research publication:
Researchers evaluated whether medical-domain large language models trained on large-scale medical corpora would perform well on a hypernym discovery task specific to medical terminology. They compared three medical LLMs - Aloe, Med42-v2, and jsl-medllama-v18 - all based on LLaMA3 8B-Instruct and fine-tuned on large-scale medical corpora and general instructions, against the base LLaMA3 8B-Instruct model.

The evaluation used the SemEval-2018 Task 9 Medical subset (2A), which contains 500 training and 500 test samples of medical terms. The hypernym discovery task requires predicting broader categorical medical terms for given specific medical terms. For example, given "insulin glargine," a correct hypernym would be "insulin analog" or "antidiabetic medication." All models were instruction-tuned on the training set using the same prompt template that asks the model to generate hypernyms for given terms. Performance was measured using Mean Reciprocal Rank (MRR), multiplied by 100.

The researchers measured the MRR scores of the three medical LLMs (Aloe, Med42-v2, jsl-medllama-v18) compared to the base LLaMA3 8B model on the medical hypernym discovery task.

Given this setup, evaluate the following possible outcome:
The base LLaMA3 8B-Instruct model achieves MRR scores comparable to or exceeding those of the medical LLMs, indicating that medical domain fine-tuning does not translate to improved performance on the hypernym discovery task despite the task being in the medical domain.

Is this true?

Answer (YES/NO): NO